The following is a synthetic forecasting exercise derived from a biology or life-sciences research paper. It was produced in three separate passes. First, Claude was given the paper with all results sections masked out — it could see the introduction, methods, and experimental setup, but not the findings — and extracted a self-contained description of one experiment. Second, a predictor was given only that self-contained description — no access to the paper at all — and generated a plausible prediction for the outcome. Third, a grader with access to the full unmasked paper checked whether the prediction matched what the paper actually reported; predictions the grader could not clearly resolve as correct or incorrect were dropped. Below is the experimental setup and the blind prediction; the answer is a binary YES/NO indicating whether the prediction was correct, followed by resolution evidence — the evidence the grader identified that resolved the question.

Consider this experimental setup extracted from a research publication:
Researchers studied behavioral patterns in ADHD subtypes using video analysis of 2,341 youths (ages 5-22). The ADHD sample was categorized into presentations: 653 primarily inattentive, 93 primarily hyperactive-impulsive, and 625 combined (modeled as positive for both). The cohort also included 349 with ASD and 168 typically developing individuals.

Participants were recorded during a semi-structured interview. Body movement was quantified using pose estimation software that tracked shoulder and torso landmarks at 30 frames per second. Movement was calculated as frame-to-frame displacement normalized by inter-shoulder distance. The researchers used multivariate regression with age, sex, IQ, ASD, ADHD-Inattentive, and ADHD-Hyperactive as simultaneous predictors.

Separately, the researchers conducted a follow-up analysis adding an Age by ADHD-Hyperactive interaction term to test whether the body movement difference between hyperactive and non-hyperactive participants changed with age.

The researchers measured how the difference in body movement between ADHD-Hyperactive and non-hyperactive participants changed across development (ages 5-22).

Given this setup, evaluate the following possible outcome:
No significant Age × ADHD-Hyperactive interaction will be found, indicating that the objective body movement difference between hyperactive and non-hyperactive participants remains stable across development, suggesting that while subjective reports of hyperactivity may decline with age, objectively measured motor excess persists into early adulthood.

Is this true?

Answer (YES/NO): NO